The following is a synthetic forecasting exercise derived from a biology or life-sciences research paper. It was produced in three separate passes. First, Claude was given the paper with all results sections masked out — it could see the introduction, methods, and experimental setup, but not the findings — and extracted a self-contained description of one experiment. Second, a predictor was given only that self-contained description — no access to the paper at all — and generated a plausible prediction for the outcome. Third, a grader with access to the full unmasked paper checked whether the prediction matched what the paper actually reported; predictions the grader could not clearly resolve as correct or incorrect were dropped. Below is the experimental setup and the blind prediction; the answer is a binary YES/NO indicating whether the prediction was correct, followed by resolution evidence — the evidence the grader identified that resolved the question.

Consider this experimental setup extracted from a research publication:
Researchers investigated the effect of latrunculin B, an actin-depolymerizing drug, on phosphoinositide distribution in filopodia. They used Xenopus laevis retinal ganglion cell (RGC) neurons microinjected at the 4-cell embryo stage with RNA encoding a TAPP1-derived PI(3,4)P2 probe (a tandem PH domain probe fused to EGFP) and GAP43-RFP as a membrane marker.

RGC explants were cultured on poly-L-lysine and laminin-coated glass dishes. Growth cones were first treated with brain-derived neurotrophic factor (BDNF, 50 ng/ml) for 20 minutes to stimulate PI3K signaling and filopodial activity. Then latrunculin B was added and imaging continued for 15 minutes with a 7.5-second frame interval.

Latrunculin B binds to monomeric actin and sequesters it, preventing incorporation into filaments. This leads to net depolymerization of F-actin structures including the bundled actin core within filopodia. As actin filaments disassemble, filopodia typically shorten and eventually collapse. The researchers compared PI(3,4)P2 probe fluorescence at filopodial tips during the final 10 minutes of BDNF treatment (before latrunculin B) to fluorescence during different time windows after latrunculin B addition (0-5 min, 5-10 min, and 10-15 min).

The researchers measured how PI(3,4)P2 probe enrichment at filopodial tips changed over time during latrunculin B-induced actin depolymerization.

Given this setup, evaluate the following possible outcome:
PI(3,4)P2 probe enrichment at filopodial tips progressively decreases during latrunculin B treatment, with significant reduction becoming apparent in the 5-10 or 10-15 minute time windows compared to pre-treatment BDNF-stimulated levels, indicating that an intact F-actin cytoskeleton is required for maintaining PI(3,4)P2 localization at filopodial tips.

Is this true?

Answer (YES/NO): NO